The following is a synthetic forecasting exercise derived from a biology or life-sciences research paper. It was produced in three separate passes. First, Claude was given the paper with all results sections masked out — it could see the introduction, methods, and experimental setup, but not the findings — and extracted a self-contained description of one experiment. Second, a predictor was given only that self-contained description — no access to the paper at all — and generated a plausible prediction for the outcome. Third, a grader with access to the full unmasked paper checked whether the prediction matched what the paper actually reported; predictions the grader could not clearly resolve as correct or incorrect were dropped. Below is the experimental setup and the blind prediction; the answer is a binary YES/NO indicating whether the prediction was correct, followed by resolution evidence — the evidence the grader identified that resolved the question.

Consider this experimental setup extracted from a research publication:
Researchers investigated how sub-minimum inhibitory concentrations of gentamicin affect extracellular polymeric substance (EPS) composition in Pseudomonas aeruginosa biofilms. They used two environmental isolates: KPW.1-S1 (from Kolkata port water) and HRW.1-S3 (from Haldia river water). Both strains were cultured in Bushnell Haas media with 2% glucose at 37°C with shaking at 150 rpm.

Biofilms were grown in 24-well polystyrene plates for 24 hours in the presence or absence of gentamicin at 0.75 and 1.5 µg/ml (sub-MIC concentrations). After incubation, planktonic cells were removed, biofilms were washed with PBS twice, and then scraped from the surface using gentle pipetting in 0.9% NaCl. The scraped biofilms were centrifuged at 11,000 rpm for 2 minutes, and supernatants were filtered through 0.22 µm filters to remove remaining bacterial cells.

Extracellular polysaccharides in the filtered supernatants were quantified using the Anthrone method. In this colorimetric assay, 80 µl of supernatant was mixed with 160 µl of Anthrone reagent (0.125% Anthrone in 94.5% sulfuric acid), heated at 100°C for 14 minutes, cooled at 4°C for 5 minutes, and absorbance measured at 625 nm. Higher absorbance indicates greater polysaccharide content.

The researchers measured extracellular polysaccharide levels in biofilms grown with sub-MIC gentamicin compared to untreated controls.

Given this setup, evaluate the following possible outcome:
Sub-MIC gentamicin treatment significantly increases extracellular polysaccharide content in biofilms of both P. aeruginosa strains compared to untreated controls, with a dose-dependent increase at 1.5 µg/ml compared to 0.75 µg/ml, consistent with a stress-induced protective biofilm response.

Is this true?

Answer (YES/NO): NO